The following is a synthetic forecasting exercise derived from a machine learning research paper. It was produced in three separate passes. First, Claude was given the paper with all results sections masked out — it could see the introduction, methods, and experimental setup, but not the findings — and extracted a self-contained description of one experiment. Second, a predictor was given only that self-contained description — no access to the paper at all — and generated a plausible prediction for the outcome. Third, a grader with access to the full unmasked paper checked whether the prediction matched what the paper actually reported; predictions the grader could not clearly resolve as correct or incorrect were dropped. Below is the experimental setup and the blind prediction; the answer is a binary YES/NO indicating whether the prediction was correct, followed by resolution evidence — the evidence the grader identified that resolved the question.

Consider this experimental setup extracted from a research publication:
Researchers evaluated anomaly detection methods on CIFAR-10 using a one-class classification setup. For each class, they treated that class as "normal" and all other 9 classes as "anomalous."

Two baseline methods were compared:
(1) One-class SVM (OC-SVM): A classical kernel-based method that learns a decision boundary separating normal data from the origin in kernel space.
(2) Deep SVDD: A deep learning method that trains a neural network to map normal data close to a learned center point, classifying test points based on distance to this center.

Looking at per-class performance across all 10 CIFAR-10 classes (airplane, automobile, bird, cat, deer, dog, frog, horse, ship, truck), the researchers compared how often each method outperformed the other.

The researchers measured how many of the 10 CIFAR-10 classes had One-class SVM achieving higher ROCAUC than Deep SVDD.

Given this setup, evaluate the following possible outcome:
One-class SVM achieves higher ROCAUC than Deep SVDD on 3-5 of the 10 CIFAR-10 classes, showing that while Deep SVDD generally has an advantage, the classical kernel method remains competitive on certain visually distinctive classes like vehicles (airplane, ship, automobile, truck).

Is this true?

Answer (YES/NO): NO